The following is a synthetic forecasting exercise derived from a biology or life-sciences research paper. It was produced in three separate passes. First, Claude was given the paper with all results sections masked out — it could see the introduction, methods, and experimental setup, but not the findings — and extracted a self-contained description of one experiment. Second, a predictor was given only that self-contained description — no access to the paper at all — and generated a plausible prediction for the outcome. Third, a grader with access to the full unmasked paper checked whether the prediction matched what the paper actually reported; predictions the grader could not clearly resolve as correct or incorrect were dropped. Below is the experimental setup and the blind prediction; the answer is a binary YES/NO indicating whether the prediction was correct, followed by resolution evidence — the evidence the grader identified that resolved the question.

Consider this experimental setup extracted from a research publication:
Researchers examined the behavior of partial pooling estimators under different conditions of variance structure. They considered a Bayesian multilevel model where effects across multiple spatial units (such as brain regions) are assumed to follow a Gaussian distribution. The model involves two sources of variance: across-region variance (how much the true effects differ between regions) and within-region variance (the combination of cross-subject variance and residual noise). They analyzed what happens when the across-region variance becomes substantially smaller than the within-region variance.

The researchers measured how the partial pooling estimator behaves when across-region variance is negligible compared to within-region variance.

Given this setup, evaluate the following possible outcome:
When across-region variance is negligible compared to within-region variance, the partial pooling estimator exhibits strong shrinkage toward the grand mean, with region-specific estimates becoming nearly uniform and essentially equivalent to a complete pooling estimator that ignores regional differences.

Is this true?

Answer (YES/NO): YES